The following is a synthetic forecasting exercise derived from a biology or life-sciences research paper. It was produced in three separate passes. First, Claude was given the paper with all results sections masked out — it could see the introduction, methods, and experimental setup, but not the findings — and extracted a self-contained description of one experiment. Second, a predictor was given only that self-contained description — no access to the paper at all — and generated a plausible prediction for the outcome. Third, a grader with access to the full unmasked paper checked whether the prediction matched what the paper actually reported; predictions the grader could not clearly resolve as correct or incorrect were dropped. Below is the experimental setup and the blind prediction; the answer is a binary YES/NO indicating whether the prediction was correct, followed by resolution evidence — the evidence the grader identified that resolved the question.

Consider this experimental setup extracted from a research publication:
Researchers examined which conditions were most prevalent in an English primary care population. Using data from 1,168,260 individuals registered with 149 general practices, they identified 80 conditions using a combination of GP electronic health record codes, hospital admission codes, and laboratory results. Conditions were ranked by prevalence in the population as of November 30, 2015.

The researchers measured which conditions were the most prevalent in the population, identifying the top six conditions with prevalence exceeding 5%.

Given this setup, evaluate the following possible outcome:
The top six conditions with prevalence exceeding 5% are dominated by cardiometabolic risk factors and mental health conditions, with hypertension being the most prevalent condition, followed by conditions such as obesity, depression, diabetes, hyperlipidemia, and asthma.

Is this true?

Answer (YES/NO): NO